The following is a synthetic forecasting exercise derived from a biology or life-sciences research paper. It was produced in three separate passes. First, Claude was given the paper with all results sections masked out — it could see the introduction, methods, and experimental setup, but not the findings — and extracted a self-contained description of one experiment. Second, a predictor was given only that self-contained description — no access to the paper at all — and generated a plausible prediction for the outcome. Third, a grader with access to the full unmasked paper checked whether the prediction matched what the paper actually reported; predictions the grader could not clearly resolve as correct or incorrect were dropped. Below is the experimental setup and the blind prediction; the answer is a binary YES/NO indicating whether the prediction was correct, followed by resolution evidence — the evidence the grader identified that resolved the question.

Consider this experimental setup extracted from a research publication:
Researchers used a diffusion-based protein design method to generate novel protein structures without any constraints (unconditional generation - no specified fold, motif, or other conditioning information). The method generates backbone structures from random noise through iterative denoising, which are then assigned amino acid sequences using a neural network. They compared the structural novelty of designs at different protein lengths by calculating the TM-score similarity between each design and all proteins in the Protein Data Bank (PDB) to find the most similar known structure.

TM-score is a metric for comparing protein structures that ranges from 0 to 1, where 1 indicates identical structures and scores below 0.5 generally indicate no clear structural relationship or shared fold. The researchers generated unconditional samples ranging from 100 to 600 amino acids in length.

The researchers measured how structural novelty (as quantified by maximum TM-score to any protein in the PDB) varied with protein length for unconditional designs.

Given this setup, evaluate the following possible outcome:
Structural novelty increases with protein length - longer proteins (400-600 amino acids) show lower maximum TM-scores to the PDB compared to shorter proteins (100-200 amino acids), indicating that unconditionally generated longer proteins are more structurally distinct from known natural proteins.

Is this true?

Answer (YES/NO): YES